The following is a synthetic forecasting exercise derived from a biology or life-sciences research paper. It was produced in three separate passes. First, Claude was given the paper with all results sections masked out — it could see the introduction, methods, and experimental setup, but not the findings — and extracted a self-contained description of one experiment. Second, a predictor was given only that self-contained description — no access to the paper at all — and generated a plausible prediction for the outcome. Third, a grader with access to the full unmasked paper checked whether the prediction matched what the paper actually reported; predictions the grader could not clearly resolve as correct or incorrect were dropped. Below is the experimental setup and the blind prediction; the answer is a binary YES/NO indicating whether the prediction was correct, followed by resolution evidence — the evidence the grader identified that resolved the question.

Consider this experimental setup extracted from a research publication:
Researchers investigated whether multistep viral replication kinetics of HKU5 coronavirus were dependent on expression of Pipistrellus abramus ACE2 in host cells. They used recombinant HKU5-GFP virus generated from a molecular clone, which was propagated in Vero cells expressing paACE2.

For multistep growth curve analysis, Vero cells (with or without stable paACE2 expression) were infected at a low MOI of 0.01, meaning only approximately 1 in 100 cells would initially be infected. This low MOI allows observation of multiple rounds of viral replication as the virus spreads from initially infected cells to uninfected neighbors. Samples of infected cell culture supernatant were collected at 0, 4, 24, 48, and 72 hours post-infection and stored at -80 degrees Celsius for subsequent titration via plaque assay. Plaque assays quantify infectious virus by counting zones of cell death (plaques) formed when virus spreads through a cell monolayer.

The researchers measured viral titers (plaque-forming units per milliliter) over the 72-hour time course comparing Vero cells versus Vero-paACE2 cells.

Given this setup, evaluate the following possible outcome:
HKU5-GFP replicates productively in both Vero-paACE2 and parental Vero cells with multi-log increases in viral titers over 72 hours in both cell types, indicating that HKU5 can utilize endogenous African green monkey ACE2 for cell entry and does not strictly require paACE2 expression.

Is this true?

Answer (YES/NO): NO